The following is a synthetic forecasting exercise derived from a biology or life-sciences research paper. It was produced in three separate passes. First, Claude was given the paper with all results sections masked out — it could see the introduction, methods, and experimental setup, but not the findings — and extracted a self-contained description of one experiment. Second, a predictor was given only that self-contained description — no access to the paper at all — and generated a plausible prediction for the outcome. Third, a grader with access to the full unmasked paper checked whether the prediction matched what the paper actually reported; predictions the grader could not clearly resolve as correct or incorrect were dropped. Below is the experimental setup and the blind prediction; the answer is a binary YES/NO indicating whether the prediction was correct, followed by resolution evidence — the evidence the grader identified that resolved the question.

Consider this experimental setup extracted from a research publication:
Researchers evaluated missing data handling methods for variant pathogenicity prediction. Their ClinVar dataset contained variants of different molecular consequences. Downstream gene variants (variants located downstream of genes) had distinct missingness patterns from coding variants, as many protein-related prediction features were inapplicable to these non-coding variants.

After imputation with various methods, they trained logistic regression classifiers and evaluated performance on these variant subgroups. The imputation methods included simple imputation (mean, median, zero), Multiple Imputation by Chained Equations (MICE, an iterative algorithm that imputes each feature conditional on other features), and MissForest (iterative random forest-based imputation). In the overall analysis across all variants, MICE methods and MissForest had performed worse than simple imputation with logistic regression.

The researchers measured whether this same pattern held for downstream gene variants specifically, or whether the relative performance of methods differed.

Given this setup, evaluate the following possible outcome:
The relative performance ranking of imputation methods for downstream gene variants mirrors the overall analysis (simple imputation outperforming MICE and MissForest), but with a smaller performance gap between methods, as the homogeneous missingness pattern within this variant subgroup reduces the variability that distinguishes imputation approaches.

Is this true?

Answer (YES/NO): NO